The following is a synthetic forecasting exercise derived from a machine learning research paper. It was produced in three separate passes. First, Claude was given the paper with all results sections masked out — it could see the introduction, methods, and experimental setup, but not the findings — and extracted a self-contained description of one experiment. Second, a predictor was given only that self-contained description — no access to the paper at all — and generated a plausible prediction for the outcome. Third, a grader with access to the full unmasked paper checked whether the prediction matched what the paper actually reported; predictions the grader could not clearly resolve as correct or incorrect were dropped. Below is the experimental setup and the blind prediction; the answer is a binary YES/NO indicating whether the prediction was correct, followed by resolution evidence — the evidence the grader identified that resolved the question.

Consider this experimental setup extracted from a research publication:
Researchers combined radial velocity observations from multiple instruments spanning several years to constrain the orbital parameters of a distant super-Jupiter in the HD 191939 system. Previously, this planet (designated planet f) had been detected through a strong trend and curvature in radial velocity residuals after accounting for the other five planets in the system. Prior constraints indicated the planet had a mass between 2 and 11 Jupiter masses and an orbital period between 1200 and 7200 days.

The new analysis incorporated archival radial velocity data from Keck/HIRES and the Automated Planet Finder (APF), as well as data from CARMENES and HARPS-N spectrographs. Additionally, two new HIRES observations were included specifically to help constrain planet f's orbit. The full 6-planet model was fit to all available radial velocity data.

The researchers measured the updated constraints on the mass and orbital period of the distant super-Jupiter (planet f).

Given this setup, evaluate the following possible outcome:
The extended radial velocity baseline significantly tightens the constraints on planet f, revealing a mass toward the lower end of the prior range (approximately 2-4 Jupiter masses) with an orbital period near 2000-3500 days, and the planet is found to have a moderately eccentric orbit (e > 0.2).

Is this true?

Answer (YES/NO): NO